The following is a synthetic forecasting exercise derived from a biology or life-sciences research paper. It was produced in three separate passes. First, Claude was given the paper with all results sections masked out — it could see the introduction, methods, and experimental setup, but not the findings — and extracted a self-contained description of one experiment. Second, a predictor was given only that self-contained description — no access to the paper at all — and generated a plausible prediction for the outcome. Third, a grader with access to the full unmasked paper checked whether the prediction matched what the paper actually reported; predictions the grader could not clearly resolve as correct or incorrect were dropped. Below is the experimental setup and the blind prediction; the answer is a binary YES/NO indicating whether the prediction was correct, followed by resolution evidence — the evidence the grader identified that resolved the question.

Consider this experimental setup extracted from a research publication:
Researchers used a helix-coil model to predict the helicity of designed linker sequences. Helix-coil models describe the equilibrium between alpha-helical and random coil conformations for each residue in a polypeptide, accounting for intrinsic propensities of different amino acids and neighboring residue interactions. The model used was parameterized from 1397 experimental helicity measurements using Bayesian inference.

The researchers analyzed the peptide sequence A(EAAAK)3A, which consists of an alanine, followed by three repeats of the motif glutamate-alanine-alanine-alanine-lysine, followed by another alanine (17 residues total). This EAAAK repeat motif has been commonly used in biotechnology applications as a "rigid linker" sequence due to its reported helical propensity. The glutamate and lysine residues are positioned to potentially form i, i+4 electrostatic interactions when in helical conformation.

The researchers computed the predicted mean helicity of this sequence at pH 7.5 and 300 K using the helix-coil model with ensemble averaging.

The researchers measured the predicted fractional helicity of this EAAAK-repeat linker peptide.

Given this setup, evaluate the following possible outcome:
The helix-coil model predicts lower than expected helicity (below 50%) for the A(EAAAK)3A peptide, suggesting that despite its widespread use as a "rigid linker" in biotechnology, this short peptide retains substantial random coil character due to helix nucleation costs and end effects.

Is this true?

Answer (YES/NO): YES